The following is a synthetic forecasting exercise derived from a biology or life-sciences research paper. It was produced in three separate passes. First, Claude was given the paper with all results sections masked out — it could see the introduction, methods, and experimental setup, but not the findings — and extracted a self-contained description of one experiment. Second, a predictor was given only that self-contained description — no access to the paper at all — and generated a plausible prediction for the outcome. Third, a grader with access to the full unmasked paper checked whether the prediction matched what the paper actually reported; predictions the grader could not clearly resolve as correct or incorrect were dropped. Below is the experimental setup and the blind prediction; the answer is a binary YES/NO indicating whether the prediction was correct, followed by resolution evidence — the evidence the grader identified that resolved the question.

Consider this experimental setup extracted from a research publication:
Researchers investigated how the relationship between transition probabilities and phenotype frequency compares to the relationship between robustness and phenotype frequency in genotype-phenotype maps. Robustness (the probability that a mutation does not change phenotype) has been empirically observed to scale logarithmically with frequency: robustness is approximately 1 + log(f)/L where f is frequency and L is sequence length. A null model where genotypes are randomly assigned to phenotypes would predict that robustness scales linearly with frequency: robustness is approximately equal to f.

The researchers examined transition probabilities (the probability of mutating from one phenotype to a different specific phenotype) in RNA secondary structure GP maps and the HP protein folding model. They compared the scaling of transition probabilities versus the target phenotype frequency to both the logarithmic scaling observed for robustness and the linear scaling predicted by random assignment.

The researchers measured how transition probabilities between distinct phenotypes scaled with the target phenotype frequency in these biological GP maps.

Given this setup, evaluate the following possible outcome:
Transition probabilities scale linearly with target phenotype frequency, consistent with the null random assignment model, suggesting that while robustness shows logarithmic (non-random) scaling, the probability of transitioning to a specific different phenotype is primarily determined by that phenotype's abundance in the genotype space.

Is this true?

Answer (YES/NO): YES